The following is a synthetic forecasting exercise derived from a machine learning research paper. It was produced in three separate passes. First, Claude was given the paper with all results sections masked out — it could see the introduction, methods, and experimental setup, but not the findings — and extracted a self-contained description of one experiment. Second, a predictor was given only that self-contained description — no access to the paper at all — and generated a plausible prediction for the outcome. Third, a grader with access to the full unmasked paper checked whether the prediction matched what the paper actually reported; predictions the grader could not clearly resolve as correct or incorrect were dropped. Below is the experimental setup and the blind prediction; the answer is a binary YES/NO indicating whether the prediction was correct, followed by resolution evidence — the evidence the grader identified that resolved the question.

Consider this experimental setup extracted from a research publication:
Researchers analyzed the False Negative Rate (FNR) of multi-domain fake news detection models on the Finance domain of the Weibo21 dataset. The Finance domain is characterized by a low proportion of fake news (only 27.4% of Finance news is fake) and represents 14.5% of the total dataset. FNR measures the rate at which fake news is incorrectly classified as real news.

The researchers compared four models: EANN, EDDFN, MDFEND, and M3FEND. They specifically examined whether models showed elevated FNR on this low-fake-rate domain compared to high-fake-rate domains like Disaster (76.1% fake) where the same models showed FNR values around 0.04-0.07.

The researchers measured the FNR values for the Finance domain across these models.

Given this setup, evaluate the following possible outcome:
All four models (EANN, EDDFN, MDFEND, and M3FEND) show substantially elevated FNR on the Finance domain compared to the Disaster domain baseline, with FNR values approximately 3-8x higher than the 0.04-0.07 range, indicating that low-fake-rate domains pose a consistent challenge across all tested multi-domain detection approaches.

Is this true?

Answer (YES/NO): NO